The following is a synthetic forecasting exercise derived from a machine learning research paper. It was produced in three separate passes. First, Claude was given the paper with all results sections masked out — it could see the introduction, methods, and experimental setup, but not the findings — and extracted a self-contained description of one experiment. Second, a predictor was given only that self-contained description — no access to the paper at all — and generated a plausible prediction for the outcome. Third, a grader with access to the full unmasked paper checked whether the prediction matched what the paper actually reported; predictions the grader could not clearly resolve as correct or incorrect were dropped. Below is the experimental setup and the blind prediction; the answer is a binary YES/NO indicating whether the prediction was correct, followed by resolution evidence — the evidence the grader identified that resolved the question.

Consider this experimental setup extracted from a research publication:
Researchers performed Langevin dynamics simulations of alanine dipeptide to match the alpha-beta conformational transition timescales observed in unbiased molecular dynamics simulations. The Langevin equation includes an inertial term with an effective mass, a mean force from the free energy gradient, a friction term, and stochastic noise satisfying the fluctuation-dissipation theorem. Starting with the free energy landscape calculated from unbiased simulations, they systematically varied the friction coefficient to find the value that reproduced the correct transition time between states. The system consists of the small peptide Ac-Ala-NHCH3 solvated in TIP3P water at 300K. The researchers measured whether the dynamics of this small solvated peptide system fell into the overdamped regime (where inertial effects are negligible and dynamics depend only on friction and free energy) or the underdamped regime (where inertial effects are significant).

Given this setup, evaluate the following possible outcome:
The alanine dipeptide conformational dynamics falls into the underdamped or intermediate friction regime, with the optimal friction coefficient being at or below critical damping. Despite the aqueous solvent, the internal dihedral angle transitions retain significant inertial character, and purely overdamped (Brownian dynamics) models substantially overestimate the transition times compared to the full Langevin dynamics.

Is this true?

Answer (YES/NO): NO